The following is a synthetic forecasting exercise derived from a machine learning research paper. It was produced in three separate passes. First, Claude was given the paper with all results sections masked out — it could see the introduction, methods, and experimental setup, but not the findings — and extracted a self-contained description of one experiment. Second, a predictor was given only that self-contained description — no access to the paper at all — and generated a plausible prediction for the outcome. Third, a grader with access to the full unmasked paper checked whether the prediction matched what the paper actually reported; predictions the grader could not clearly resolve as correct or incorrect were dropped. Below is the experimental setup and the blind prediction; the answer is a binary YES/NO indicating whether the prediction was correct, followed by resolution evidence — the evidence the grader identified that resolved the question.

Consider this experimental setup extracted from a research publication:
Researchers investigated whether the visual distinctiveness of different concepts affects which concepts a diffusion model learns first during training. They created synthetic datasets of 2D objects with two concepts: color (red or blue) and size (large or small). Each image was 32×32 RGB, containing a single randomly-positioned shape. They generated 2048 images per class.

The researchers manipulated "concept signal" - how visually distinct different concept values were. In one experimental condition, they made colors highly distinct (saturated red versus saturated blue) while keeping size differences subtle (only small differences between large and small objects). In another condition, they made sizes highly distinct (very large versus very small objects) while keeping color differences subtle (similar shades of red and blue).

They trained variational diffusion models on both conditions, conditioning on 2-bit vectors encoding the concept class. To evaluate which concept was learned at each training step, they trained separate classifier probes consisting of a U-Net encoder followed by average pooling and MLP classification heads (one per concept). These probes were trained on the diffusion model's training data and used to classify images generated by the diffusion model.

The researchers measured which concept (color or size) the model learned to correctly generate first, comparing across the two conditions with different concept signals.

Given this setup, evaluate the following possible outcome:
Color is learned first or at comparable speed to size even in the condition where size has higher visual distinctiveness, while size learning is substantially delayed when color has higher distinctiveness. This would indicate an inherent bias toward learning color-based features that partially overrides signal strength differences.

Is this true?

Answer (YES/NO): NO